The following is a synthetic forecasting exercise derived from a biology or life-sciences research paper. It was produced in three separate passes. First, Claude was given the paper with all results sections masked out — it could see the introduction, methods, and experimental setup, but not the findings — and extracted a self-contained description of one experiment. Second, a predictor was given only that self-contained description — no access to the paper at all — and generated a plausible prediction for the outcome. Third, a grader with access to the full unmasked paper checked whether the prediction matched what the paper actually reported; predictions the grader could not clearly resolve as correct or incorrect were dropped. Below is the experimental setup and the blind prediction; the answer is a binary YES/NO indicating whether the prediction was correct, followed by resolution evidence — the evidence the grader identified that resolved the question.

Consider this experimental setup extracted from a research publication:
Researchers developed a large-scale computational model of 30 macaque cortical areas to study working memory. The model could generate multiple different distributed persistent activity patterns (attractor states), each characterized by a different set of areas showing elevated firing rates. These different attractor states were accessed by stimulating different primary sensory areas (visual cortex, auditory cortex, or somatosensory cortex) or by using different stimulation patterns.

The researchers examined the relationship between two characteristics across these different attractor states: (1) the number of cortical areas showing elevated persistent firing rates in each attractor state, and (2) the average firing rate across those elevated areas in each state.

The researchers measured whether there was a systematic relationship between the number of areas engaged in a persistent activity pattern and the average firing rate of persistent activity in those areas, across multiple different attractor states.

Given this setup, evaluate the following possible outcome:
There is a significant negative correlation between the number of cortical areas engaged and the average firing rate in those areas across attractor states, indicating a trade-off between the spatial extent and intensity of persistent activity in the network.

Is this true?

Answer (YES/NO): NO